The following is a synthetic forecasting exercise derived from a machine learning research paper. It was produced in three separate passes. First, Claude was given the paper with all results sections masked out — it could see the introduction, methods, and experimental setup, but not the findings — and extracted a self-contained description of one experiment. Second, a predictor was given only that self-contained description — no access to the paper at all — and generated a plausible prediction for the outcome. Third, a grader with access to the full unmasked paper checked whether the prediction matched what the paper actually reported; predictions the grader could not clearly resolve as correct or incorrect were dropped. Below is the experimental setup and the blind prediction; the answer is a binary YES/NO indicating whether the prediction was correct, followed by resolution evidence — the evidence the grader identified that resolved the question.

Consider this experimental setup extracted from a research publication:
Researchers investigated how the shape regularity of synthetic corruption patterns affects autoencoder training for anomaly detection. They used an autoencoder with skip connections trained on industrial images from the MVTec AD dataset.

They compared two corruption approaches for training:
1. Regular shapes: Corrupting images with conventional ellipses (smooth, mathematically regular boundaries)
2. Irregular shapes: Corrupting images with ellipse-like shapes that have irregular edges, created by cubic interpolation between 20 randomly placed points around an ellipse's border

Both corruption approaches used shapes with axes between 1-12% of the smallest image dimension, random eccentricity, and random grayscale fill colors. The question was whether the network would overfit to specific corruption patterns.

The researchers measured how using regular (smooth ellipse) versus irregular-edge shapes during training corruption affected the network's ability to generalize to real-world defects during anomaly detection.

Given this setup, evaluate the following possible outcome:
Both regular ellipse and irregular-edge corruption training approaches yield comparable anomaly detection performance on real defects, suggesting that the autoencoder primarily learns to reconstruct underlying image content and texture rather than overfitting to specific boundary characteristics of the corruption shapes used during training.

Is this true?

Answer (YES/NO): NO